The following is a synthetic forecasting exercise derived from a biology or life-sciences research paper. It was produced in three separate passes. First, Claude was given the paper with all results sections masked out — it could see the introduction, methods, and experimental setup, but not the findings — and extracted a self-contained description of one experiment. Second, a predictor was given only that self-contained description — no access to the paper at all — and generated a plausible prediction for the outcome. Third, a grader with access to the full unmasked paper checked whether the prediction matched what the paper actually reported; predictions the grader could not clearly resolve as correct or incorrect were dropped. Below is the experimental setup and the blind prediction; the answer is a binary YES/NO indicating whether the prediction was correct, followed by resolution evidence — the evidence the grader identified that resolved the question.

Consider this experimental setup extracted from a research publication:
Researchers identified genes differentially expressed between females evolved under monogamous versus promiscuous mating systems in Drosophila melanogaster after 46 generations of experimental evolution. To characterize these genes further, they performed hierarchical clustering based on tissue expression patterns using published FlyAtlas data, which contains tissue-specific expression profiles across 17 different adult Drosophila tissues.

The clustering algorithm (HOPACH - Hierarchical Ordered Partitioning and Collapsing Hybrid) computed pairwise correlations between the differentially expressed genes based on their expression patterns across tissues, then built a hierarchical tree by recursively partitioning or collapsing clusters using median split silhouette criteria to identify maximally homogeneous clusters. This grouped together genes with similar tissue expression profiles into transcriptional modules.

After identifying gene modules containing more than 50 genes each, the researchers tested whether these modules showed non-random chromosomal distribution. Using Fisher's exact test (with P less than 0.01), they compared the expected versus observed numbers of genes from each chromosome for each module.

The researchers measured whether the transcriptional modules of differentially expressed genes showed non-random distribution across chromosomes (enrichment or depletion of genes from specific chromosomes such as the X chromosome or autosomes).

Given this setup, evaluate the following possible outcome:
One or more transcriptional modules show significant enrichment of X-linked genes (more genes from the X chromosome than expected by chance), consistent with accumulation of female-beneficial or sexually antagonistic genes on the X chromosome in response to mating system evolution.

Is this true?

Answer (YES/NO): NO